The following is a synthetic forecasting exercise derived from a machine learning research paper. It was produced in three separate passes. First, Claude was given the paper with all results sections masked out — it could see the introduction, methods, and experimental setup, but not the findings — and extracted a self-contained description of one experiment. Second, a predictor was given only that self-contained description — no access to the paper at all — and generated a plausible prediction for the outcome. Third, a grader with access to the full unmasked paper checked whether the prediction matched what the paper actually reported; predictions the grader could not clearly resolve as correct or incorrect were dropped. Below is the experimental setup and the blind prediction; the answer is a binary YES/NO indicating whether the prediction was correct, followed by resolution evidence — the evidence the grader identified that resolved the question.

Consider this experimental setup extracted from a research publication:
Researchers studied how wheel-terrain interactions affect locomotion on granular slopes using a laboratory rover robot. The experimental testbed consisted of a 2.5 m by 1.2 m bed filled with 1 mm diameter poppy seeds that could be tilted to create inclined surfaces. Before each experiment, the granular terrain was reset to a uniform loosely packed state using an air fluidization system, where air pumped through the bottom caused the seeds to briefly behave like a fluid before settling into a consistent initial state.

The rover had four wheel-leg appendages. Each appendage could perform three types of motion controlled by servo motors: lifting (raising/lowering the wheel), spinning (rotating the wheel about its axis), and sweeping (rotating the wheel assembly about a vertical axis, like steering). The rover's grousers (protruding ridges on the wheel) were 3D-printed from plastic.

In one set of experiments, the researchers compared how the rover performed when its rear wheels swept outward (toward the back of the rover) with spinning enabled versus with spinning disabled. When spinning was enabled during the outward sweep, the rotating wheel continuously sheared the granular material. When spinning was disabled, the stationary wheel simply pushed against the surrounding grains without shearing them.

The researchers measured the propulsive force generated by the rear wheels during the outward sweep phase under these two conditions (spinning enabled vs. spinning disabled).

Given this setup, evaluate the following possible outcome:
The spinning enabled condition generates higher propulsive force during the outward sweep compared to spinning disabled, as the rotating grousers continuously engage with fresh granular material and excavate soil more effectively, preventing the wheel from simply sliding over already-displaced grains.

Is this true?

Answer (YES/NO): NO